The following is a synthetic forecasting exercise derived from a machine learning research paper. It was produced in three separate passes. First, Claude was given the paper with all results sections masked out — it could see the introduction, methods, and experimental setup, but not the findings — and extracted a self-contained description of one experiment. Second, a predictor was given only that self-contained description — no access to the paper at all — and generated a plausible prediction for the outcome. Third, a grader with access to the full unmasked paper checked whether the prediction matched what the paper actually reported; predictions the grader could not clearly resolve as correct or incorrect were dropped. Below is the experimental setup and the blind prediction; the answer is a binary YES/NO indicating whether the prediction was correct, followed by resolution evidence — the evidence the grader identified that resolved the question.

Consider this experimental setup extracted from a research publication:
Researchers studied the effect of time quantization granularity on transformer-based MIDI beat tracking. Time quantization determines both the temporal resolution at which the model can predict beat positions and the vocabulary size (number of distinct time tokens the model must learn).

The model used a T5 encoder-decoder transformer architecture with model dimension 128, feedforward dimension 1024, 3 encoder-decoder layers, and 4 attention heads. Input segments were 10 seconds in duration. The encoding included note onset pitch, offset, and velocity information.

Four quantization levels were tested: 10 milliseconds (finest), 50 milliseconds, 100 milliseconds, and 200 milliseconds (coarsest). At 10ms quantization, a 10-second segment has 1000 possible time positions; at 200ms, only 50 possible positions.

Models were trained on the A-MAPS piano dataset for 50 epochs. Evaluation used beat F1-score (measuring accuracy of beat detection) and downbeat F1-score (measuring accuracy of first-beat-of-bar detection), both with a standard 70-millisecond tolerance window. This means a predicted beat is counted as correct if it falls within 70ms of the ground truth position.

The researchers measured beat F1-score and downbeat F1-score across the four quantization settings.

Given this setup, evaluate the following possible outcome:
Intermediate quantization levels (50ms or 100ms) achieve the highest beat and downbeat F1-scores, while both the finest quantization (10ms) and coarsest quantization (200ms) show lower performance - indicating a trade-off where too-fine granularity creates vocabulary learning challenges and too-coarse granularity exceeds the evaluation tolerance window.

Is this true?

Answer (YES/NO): YES